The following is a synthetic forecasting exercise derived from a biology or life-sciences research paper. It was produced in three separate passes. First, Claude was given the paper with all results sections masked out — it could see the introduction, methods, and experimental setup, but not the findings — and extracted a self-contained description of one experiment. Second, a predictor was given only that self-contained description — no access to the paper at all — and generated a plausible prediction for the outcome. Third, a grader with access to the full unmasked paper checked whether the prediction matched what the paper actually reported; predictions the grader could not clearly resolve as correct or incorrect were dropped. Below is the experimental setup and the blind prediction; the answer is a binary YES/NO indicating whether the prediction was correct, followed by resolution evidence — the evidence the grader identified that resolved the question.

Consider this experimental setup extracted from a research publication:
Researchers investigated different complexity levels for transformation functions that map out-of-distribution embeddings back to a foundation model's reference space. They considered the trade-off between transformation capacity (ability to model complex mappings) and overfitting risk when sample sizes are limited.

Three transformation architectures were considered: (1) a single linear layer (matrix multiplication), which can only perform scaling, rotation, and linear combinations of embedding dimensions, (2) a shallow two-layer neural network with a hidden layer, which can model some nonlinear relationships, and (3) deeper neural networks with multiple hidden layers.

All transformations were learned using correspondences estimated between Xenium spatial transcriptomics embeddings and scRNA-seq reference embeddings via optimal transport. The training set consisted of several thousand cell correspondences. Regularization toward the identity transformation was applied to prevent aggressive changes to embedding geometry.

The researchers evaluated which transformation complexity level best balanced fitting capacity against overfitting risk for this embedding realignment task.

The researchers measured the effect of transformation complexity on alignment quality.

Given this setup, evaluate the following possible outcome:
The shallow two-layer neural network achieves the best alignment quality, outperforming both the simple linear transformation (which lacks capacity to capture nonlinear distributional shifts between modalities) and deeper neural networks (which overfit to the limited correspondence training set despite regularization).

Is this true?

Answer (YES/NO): NO